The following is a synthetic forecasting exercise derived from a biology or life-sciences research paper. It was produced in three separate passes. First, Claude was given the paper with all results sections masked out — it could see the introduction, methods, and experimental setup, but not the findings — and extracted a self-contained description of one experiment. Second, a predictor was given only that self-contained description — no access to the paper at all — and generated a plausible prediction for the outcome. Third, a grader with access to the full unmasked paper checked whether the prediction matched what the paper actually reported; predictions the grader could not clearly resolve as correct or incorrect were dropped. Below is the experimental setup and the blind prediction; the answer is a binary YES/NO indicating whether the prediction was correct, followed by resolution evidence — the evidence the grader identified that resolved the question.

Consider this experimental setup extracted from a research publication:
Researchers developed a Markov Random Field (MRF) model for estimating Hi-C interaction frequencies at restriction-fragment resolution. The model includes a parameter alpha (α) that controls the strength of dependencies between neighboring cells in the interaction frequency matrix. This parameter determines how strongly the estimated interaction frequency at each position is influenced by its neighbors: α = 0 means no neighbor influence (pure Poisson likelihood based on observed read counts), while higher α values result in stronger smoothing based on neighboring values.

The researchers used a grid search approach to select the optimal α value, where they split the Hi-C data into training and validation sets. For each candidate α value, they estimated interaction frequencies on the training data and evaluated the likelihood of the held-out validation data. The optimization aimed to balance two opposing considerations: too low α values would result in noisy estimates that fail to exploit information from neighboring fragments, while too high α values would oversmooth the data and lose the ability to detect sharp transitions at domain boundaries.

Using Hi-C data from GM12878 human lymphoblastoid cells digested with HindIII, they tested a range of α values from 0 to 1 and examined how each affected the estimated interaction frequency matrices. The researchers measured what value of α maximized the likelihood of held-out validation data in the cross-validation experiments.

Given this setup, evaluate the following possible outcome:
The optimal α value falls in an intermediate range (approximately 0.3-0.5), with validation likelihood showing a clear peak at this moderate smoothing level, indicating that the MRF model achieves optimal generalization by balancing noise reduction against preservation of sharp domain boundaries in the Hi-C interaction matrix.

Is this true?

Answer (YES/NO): NO